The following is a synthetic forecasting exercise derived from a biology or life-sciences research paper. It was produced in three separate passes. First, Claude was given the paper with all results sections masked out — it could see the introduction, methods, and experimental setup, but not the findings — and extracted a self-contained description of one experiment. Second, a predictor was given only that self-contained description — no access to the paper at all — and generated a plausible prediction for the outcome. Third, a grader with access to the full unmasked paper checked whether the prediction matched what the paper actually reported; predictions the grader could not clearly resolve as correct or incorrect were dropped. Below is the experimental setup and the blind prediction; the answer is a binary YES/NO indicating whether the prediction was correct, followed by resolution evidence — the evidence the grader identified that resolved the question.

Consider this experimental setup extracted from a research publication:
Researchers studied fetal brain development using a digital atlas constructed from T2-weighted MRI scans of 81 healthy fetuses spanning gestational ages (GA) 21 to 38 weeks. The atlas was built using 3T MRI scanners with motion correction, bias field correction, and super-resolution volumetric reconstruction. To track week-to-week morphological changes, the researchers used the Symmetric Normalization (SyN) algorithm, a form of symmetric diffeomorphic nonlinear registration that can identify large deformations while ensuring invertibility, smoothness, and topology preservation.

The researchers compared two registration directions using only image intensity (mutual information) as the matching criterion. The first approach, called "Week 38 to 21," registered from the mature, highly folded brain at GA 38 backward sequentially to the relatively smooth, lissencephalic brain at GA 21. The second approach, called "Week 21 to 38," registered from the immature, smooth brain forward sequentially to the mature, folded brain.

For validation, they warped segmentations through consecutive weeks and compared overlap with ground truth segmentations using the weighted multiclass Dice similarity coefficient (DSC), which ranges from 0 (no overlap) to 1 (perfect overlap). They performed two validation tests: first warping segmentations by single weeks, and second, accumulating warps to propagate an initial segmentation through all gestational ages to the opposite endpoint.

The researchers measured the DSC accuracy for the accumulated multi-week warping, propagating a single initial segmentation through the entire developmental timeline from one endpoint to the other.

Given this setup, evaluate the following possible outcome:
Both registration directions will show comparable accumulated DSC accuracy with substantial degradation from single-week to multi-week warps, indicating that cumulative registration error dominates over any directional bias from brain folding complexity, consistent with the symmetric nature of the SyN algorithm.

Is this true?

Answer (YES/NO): NO